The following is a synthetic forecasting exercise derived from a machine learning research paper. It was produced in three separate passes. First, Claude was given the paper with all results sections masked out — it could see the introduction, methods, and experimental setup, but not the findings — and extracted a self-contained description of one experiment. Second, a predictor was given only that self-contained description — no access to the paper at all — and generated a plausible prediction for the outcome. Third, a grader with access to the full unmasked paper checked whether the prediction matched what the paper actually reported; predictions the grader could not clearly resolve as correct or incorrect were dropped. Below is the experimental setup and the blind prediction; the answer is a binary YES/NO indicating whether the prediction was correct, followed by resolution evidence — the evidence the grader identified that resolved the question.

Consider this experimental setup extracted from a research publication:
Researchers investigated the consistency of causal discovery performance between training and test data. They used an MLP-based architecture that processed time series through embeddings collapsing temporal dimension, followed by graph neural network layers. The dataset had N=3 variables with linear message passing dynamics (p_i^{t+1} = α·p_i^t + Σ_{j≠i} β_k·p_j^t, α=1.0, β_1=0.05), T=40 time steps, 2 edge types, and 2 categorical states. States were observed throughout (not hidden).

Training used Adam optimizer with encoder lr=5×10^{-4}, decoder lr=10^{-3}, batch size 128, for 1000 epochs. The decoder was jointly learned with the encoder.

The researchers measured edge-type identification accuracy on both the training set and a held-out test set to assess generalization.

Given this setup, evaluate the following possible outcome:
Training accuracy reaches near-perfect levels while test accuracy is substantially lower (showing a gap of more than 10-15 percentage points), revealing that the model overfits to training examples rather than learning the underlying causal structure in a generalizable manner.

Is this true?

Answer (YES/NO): NO